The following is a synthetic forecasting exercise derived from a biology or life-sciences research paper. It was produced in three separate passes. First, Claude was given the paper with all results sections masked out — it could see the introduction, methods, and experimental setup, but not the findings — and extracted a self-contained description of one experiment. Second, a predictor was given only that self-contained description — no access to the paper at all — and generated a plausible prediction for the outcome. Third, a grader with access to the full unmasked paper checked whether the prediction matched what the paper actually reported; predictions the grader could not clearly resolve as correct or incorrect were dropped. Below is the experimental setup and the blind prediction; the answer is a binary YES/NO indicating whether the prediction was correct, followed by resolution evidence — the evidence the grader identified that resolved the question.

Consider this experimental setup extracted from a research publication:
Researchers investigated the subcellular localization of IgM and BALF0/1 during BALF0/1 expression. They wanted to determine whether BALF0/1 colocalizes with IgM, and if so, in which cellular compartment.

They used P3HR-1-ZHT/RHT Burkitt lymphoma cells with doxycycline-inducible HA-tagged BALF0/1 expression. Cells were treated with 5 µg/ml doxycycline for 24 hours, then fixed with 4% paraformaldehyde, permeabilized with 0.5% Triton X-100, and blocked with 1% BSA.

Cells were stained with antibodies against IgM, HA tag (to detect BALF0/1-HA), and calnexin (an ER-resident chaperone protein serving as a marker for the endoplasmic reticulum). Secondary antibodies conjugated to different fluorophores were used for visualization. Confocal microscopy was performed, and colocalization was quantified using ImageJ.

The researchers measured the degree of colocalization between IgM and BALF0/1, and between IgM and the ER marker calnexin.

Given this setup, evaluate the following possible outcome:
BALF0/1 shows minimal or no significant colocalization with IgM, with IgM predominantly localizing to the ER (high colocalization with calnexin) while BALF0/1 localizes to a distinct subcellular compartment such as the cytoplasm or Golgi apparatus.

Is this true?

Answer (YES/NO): NO